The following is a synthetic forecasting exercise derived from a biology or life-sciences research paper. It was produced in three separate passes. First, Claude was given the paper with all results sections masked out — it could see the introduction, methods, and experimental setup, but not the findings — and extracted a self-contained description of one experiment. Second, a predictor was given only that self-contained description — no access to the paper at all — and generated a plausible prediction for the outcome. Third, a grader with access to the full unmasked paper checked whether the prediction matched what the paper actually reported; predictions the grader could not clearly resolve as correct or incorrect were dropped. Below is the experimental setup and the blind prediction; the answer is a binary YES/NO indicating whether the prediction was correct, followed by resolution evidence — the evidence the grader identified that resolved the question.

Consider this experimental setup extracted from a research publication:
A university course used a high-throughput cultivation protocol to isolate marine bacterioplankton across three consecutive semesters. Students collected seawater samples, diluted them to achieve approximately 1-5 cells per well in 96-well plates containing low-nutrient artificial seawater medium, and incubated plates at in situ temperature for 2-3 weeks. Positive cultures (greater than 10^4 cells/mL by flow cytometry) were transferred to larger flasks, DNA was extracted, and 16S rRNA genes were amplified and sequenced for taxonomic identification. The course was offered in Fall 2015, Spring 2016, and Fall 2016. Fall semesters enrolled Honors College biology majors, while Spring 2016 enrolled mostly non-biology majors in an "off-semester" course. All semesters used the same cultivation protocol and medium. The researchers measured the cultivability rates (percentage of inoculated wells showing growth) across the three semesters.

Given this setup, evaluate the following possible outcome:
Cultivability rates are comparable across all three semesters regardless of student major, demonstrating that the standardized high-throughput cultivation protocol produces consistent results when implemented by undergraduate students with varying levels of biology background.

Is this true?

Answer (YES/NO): NO